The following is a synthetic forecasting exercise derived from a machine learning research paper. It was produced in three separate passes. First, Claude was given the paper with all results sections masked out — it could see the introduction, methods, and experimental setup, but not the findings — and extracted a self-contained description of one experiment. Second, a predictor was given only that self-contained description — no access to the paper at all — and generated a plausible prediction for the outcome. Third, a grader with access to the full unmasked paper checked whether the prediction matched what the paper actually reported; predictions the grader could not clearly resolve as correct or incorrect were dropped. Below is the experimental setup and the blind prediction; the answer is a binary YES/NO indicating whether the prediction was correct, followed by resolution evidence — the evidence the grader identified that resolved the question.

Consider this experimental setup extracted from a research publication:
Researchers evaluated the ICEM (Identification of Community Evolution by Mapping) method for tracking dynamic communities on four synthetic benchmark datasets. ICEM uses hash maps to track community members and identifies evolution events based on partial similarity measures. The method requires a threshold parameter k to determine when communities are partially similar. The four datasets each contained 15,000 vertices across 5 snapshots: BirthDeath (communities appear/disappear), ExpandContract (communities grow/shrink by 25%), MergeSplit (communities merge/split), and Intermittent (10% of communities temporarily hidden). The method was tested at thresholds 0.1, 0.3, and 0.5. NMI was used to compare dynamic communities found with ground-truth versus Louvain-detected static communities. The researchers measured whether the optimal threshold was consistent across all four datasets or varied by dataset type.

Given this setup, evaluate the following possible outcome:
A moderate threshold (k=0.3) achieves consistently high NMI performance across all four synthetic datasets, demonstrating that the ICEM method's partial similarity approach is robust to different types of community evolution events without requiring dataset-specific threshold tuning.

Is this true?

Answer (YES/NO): NO